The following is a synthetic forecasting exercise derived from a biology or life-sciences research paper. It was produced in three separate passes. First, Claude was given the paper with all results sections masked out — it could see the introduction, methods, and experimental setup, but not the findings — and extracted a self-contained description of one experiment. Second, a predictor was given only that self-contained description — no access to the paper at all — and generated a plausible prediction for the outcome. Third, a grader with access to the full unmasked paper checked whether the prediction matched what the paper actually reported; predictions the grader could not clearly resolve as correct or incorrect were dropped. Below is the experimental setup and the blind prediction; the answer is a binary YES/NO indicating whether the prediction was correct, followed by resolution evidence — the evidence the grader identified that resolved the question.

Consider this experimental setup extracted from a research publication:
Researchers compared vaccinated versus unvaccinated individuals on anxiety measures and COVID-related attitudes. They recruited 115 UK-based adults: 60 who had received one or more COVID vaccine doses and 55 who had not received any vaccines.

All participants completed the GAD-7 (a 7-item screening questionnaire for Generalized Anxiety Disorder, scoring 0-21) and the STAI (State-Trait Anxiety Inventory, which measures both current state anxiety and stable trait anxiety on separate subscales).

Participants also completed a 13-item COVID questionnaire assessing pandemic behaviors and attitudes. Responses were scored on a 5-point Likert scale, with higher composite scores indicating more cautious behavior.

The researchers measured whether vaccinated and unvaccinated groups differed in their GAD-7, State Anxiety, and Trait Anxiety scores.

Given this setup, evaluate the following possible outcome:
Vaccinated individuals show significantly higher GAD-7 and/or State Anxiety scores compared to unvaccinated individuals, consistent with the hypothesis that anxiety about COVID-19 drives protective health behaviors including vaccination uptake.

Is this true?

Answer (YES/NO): NO